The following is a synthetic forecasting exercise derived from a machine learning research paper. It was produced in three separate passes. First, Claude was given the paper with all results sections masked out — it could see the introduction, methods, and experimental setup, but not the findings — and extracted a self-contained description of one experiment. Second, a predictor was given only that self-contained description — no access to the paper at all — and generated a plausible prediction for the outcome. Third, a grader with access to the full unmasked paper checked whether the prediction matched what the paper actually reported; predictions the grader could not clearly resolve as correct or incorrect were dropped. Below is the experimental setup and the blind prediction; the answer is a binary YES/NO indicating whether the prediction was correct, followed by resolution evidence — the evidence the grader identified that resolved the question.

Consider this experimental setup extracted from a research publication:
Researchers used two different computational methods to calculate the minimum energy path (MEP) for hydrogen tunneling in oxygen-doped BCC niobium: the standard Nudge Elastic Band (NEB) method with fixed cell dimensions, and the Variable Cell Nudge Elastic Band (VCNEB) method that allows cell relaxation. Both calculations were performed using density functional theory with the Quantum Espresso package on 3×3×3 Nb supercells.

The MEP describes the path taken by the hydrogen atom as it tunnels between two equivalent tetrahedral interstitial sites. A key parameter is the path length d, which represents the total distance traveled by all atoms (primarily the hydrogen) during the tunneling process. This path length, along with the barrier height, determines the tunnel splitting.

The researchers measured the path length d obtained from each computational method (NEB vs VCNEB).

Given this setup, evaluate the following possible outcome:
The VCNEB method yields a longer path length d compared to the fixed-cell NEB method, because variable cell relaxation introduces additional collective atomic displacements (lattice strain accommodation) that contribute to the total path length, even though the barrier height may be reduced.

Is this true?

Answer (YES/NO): YES